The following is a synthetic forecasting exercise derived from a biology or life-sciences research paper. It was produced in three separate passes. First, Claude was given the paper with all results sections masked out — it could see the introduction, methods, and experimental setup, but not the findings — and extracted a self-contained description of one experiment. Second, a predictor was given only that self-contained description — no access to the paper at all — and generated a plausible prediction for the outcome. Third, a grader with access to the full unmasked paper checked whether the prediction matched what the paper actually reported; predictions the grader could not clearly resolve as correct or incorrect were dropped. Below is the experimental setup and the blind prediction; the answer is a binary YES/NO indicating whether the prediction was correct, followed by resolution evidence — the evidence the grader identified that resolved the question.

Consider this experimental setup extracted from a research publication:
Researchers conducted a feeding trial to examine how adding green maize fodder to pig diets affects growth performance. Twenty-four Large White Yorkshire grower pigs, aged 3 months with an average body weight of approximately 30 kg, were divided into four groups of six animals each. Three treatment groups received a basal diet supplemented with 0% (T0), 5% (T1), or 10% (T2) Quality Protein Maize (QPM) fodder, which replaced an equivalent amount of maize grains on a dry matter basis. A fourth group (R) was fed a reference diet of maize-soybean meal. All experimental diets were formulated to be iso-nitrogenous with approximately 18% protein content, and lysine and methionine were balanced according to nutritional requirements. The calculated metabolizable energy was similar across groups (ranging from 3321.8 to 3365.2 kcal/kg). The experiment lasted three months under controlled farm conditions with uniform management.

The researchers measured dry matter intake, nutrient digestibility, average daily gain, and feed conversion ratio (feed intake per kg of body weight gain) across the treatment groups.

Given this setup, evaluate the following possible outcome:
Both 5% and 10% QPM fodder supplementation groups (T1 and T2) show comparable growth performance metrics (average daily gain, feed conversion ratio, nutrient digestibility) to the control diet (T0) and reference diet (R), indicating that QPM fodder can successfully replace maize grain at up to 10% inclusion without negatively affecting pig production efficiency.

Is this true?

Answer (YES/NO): YES